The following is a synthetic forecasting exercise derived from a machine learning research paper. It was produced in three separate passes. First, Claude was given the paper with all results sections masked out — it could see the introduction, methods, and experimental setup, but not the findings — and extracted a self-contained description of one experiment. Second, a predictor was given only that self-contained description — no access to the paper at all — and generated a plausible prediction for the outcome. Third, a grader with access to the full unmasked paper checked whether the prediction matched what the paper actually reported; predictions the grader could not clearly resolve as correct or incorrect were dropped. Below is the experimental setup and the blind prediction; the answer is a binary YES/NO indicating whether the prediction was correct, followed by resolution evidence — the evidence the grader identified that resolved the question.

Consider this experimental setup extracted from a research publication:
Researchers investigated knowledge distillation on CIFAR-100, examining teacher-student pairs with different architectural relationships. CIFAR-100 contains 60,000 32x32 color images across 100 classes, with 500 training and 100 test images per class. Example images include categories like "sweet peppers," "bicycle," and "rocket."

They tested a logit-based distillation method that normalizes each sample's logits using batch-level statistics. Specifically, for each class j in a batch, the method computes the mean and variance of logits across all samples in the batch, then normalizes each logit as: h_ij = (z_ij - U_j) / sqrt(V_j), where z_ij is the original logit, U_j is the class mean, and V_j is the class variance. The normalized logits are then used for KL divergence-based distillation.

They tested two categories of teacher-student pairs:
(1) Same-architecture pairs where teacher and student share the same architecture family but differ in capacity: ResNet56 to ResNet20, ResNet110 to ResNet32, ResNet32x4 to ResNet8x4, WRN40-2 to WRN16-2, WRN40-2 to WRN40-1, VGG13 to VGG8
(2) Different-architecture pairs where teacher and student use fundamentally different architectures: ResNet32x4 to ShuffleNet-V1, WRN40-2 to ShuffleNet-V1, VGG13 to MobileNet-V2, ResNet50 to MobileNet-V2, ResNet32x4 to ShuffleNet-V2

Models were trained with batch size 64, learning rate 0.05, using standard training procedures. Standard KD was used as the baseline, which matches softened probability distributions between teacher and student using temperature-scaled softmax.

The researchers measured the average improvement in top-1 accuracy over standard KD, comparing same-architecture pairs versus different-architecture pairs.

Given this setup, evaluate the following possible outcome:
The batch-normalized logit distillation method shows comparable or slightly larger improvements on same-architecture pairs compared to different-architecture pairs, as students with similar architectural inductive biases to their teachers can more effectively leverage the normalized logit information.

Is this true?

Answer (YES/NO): NO